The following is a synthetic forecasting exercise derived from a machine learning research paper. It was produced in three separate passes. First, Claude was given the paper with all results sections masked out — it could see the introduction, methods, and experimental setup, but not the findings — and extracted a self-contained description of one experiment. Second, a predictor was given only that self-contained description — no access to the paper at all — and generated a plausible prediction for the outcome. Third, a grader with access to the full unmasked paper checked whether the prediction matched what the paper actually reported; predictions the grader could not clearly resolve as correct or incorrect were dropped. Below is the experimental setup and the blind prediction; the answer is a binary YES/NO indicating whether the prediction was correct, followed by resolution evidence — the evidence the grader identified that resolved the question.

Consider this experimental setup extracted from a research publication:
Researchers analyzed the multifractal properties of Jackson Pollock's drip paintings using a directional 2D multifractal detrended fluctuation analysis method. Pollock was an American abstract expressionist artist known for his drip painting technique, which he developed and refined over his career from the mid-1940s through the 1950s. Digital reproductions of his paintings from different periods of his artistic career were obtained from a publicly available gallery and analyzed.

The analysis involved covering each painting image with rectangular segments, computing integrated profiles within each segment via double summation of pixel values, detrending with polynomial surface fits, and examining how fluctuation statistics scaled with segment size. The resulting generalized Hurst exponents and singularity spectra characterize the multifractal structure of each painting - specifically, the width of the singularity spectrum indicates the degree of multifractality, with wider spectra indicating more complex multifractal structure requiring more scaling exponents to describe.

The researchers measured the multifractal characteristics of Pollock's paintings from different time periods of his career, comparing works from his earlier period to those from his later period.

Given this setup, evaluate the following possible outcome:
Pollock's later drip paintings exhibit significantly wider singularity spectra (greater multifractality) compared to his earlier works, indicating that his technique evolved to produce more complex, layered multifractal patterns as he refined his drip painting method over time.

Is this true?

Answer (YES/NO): NO